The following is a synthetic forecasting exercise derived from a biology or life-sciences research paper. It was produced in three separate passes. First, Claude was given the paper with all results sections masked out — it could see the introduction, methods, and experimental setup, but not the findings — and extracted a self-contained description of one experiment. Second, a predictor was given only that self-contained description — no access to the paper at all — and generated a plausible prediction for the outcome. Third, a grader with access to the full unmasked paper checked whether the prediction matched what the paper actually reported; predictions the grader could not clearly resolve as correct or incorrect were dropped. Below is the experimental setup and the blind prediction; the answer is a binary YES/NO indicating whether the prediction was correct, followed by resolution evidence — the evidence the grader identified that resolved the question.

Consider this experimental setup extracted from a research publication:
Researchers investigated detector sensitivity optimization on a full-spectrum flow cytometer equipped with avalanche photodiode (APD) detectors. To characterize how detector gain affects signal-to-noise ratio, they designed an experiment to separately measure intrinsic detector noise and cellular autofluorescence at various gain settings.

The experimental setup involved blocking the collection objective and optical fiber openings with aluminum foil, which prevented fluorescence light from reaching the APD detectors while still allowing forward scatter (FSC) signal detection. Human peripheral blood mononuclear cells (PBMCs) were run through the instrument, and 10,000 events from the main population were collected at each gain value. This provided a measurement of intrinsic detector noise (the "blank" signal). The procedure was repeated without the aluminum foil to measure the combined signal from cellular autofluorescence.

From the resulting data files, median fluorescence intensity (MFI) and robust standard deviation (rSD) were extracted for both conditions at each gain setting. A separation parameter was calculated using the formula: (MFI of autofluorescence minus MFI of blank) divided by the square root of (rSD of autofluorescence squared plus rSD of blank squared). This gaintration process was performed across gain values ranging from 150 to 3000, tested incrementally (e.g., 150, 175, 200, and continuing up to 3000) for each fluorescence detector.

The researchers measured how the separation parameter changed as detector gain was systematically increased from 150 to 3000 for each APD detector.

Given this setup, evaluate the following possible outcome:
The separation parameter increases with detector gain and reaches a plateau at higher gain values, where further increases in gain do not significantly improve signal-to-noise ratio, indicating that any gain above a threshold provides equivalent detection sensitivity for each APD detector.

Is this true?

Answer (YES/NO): YES